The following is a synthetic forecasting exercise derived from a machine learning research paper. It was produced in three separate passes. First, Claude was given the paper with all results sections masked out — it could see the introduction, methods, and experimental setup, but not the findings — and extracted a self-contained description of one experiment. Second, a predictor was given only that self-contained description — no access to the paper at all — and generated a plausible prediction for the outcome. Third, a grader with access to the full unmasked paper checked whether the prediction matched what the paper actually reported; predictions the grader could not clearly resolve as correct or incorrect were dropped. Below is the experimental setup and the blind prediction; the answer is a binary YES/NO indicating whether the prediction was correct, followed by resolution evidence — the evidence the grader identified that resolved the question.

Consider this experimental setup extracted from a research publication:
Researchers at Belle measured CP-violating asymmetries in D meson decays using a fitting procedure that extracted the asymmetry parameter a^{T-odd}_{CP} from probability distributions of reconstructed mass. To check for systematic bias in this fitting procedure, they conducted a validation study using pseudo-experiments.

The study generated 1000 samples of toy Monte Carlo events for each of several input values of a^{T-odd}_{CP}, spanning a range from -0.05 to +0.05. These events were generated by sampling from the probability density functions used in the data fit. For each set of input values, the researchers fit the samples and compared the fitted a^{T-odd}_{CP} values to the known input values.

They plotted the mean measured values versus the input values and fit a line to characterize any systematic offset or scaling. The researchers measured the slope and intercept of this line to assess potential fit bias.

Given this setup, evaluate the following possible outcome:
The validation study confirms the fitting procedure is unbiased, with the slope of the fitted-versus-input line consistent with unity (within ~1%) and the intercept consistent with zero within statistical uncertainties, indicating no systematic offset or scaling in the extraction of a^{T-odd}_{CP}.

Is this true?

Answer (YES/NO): YES